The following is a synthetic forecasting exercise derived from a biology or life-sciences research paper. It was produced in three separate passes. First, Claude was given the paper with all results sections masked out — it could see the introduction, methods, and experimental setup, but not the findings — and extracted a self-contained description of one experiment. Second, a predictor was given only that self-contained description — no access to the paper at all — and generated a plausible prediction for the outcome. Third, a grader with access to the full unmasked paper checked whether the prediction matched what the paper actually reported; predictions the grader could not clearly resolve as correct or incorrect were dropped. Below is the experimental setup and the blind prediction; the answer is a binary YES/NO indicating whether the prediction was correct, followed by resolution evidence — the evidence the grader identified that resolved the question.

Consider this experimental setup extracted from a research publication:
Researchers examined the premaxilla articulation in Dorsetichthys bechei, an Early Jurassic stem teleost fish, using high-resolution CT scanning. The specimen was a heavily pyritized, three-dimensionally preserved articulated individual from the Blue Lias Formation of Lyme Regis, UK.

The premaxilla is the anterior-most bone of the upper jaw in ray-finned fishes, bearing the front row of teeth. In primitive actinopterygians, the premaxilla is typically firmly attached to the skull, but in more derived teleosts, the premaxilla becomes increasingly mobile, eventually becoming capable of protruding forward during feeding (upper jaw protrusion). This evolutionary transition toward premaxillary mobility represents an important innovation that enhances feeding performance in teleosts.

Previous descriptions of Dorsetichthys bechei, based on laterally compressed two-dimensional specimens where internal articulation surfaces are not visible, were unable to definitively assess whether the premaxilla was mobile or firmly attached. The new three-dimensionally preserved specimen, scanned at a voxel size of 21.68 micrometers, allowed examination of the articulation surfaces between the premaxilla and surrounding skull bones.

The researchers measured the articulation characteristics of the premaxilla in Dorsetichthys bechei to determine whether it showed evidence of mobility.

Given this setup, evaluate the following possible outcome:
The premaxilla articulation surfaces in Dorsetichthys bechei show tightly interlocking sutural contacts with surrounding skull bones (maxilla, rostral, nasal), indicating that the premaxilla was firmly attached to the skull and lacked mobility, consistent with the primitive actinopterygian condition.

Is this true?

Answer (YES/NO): NO